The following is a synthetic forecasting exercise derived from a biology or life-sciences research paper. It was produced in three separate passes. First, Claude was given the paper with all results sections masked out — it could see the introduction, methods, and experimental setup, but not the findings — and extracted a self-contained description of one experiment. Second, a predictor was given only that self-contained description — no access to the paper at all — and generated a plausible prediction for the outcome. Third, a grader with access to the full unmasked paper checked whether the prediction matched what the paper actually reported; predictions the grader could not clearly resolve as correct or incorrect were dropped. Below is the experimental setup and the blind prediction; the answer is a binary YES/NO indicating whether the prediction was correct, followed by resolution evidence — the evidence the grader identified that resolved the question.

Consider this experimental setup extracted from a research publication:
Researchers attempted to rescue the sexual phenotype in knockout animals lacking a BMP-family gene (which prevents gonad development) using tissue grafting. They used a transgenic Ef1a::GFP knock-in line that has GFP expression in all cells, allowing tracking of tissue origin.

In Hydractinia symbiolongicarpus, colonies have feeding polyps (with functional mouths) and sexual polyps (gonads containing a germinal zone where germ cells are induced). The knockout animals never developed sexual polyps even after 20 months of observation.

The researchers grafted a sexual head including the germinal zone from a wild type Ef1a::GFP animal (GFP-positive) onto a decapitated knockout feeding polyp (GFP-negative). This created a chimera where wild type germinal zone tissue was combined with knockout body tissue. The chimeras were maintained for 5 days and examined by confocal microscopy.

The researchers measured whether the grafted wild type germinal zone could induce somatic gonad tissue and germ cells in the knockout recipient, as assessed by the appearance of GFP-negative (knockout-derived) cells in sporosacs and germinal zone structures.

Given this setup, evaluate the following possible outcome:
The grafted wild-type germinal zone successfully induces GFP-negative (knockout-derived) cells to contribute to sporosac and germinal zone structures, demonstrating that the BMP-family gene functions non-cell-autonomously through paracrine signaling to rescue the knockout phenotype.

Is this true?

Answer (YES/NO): YES